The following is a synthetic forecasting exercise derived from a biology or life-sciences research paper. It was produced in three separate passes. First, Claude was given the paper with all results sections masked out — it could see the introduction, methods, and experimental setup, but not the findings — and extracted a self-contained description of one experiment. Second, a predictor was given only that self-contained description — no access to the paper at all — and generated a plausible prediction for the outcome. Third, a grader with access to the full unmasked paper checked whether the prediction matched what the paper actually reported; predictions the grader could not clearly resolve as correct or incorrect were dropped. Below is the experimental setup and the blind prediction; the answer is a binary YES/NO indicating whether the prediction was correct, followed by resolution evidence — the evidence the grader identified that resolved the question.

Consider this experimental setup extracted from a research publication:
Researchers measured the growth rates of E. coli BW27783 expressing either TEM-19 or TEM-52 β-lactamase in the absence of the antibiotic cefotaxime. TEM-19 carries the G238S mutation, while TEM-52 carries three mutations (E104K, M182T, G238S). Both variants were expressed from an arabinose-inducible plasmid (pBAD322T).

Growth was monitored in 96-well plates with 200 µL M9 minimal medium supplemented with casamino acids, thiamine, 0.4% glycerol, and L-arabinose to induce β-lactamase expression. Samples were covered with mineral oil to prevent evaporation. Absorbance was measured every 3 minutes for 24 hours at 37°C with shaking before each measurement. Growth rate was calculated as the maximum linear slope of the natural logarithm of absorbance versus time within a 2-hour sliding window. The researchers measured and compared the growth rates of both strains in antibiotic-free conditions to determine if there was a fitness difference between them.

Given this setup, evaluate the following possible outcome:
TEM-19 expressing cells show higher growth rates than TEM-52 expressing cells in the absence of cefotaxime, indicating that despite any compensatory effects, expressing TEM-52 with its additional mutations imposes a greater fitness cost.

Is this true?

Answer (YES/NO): YES